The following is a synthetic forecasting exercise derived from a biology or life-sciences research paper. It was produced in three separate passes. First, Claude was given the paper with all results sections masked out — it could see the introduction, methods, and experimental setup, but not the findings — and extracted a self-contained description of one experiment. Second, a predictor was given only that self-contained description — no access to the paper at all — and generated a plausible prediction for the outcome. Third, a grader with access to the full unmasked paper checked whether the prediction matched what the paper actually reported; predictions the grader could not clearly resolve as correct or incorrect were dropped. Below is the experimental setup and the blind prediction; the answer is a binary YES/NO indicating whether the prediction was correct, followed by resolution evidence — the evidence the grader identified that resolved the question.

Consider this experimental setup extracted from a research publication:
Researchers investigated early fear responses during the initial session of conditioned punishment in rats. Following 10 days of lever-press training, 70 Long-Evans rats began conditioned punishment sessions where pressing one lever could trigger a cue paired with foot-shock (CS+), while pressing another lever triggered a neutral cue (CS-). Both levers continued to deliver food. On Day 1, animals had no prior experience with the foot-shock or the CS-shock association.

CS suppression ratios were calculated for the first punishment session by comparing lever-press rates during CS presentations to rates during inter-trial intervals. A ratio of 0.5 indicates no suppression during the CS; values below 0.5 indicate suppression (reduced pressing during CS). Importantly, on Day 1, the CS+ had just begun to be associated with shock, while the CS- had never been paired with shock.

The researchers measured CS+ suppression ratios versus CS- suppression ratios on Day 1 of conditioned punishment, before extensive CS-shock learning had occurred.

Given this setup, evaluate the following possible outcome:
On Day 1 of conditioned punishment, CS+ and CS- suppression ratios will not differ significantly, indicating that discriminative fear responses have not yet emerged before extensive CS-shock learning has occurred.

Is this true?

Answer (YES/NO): NO